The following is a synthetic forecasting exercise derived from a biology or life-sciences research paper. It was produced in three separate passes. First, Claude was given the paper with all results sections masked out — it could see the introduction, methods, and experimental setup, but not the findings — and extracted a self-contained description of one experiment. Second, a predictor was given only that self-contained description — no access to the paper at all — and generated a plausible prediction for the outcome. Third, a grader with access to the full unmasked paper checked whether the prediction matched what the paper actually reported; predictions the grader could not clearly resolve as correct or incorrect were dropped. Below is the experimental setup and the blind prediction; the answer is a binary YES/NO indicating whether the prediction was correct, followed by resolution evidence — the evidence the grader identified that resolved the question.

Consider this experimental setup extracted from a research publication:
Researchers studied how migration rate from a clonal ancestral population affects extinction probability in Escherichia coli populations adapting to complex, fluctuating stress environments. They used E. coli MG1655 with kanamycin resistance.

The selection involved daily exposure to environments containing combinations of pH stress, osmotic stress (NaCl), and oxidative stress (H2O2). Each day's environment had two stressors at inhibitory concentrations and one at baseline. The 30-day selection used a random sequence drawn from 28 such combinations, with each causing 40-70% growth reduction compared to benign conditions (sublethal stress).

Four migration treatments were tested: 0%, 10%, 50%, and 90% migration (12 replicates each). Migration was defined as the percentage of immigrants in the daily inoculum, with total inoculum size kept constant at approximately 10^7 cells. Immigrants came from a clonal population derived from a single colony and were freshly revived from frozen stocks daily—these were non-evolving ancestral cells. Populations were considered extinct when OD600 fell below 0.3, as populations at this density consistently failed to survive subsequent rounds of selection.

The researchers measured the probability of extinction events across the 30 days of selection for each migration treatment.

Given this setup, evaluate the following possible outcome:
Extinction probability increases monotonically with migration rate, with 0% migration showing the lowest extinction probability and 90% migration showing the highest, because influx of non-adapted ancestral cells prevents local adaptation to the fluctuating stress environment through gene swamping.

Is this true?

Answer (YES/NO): NO